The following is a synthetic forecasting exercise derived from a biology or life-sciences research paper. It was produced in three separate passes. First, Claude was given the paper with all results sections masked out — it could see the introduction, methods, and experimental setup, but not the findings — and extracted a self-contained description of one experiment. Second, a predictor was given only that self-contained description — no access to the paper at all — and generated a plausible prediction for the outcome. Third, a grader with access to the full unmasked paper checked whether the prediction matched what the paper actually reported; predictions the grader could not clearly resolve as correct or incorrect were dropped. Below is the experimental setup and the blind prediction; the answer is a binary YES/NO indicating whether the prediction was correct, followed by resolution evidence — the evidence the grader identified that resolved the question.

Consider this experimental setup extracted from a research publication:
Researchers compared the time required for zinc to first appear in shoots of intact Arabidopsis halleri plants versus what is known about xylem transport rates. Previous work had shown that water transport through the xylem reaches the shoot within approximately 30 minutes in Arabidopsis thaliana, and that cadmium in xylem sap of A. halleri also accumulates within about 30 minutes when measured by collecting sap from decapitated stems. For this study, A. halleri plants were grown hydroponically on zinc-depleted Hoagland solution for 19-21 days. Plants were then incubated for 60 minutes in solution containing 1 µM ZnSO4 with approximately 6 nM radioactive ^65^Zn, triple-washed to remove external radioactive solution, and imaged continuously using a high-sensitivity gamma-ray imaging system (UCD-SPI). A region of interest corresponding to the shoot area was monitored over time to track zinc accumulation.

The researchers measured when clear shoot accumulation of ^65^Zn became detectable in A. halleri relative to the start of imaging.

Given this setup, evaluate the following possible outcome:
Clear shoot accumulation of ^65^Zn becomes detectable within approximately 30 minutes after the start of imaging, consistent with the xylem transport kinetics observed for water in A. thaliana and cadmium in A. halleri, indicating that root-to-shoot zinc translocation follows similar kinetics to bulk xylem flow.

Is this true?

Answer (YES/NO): NO